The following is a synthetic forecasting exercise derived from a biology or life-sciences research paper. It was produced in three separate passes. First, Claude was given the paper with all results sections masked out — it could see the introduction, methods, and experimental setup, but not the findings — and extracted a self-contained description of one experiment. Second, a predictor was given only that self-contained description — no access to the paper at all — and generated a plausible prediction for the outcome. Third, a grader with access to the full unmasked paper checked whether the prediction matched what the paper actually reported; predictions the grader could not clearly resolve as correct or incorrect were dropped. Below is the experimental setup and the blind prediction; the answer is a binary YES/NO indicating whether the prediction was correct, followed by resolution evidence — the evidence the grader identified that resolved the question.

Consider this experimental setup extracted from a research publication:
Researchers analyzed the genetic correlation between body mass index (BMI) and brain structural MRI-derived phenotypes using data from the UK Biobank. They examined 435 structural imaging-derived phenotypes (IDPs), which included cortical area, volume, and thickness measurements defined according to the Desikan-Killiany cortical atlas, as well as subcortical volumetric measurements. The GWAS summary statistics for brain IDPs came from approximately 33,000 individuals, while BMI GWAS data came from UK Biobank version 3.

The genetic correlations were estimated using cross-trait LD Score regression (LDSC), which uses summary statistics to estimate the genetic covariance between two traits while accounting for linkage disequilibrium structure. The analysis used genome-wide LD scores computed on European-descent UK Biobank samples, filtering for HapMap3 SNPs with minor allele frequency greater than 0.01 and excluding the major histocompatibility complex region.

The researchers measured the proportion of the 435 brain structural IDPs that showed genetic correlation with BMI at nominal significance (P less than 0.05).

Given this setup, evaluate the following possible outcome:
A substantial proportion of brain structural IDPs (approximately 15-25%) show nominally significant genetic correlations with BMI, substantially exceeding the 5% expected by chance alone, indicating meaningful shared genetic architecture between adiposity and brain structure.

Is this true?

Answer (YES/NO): YES